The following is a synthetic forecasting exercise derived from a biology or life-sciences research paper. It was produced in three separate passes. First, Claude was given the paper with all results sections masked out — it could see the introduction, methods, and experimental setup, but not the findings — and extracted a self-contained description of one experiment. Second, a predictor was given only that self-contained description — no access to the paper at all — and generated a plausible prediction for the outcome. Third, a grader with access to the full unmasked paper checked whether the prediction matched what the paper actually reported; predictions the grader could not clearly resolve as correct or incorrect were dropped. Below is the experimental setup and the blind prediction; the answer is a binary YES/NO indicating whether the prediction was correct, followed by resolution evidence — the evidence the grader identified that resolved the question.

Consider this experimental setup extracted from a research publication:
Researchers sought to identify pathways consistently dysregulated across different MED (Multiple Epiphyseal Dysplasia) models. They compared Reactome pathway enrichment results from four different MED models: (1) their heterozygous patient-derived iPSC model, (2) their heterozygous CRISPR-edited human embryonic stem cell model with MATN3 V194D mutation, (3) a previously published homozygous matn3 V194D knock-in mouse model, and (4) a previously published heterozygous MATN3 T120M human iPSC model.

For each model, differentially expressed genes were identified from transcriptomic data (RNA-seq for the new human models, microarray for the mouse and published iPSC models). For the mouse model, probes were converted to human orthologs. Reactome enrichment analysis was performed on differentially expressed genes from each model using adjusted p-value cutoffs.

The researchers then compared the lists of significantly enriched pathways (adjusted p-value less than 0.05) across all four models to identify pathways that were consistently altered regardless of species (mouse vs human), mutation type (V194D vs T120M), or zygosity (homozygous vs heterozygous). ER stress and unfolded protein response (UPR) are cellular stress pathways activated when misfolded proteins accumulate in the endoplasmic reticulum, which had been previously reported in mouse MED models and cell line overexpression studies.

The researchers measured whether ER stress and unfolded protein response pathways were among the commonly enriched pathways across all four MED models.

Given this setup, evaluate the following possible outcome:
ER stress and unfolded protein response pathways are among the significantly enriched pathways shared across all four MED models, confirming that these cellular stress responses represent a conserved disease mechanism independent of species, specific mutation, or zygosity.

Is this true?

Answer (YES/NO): NO